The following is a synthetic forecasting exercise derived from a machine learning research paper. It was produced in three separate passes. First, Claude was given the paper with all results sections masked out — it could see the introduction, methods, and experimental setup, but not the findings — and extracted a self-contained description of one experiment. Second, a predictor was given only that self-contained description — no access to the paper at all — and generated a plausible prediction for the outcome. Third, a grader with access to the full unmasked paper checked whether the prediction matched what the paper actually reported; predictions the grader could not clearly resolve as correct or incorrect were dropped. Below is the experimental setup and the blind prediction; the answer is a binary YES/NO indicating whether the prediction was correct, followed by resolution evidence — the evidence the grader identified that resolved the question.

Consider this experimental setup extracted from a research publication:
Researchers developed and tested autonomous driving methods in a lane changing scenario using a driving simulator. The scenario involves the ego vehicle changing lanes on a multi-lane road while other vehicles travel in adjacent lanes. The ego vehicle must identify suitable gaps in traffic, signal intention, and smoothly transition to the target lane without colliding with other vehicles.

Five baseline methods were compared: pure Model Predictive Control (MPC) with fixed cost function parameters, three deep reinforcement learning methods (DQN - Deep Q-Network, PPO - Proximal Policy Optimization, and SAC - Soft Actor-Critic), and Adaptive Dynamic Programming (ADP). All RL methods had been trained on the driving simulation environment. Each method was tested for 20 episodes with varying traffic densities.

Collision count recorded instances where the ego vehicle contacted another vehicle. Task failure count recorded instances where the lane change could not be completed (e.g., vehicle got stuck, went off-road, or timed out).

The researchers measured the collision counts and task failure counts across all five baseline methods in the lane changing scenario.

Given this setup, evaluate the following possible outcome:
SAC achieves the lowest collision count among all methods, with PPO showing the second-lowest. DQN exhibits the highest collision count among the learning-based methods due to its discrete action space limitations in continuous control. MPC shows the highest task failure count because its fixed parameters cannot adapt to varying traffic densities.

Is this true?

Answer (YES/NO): NO